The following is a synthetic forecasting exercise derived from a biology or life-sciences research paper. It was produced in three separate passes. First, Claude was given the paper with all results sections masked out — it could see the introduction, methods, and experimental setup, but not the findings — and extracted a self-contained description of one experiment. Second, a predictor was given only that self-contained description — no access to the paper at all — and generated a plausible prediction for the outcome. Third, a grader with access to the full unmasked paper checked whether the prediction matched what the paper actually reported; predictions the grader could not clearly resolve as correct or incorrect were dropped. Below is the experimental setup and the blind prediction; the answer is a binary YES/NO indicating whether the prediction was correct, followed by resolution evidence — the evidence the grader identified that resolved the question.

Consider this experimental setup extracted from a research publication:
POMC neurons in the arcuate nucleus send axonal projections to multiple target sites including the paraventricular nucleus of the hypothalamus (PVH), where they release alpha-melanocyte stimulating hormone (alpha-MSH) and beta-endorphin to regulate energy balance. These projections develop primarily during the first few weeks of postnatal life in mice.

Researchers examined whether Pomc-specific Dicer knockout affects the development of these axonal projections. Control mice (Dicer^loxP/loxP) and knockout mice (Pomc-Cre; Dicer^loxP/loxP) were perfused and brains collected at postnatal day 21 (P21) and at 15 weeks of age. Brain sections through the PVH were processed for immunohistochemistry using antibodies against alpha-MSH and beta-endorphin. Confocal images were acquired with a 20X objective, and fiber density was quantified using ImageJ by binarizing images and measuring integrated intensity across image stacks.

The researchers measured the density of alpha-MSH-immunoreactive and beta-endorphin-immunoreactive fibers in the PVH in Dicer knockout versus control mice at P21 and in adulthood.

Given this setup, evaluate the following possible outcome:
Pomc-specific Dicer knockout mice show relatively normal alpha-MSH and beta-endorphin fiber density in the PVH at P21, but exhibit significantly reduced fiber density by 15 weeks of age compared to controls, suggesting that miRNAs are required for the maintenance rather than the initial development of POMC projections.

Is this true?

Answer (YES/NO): NO